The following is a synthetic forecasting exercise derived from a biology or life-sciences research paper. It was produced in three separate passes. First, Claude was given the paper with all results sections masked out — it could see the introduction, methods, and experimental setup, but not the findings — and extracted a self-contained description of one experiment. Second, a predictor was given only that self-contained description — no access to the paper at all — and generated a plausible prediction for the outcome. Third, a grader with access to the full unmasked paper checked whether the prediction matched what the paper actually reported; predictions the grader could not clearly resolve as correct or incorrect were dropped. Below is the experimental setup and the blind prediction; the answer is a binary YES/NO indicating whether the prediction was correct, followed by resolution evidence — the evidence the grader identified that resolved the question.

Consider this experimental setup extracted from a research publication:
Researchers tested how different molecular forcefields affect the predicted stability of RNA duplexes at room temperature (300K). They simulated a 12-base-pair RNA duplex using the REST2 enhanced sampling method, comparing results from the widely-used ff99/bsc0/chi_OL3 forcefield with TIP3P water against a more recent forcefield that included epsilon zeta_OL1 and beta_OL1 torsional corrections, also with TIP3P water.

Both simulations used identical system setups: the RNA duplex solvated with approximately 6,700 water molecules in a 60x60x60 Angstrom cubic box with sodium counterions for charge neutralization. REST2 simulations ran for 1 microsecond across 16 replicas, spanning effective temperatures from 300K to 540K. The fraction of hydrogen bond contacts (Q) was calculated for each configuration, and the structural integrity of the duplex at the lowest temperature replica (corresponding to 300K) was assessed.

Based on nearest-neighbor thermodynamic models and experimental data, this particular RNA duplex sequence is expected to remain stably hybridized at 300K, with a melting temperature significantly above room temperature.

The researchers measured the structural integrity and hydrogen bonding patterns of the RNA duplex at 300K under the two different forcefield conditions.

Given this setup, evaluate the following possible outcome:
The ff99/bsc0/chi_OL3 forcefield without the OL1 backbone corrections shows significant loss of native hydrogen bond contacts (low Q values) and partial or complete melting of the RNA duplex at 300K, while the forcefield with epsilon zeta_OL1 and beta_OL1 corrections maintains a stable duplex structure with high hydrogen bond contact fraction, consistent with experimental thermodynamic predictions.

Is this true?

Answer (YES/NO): NO